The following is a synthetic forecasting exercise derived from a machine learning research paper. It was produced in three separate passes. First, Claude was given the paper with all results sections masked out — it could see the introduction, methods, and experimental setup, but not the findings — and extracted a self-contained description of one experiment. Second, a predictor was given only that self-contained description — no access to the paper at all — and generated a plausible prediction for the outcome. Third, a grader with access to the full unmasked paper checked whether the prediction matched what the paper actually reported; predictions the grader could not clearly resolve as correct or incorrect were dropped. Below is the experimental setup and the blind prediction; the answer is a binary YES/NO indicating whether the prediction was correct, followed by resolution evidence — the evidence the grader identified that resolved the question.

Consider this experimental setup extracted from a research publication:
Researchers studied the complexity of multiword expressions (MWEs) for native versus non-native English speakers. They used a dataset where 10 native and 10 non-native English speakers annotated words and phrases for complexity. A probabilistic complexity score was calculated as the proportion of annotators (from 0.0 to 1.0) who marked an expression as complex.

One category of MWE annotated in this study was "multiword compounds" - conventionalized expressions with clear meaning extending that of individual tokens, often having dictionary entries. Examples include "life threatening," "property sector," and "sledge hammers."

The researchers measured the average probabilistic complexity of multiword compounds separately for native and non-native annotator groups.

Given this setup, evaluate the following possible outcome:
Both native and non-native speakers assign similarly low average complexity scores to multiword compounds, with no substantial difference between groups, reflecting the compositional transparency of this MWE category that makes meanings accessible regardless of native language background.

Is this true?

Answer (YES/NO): NO